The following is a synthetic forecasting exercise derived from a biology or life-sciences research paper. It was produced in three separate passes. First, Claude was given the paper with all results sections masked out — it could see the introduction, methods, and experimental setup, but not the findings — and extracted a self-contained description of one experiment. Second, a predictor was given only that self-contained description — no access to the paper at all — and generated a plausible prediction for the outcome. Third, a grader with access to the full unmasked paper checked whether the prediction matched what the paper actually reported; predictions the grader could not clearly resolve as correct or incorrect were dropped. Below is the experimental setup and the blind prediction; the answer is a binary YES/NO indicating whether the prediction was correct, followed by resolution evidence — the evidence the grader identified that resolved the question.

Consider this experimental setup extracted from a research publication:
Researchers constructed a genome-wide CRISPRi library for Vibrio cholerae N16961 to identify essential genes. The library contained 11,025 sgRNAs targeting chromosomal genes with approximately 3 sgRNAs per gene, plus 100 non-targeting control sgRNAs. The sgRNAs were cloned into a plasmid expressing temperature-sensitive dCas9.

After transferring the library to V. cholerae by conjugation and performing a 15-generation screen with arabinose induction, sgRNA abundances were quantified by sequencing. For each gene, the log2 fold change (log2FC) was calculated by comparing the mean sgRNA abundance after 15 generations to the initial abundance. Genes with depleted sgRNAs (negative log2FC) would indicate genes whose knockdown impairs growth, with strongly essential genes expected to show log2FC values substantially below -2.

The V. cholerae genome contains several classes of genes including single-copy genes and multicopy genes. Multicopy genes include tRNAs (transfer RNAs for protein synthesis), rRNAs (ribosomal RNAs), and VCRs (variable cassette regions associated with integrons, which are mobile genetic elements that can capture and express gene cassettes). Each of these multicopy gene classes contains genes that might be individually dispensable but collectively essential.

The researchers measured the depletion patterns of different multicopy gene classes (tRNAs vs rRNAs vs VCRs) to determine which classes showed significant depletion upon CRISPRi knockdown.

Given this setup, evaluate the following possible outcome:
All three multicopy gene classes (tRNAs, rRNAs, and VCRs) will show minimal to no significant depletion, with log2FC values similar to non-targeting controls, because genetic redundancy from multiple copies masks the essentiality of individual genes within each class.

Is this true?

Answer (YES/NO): NO